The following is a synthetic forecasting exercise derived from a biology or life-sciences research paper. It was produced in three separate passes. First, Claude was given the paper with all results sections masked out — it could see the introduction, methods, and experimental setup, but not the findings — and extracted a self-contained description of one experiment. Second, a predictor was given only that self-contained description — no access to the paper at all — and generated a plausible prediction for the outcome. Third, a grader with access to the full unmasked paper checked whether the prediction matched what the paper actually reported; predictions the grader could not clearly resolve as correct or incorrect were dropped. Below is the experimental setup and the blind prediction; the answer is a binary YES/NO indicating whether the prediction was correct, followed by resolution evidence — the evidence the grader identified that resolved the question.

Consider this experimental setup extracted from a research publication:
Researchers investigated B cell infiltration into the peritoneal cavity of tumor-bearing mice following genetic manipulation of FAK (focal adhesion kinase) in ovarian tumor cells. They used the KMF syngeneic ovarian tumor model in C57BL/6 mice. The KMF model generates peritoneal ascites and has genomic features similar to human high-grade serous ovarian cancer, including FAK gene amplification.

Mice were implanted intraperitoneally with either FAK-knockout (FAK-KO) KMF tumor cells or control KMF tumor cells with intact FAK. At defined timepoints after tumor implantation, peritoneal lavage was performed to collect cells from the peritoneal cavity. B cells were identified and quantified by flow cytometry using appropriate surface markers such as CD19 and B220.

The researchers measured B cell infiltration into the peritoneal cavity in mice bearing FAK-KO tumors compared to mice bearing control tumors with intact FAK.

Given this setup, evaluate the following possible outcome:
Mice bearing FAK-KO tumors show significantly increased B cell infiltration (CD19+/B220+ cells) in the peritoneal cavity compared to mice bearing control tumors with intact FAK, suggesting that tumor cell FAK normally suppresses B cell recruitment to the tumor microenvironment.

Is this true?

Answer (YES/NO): YES